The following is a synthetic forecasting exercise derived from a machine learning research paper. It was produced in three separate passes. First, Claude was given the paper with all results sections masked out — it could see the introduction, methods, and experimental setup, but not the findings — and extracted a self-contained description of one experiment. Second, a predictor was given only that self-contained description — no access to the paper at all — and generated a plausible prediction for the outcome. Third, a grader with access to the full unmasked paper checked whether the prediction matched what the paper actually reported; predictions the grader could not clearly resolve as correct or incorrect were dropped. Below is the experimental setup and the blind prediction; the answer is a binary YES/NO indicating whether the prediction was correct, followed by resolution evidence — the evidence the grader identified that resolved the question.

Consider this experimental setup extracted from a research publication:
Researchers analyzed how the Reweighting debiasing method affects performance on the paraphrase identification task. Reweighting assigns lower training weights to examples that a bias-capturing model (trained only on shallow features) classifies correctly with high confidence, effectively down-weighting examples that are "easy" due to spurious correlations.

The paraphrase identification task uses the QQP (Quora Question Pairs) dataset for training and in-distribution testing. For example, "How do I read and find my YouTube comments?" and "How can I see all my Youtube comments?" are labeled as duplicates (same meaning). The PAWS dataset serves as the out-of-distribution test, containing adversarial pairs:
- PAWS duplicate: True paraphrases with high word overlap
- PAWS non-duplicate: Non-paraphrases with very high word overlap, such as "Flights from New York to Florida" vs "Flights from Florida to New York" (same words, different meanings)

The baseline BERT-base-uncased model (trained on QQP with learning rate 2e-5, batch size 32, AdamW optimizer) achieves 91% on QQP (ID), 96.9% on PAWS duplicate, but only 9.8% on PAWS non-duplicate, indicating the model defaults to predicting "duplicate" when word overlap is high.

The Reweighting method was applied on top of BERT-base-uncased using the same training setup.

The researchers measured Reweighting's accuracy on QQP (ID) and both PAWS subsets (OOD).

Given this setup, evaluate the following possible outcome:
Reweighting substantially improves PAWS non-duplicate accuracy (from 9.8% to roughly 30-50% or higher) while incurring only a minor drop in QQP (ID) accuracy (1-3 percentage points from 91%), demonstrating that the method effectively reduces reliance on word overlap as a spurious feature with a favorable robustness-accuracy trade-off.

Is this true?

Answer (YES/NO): NO